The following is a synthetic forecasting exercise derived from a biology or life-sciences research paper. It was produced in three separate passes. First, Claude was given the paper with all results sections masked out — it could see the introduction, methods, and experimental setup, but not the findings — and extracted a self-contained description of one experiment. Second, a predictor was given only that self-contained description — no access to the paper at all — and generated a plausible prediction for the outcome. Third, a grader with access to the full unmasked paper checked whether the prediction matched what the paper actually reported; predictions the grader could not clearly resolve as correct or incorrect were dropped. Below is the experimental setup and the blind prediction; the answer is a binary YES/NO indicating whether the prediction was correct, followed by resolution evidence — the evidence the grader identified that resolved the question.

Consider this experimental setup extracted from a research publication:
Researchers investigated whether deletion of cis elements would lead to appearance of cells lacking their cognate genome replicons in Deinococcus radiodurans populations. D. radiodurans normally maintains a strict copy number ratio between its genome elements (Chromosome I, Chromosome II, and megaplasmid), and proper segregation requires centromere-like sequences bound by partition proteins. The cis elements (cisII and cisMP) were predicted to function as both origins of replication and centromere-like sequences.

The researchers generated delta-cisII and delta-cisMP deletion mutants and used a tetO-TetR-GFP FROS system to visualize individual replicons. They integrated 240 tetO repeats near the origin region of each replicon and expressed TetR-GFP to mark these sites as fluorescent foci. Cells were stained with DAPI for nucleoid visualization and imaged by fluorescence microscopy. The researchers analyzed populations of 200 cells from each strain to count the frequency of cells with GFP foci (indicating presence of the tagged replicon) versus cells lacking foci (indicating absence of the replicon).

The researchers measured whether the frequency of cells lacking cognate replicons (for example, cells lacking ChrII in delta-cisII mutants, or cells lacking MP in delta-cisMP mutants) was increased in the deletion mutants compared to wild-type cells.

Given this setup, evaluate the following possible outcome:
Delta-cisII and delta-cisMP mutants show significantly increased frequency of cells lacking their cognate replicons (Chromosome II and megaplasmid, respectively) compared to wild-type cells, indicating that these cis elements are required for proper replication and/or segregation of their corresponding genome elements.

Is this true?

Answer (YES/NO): YES